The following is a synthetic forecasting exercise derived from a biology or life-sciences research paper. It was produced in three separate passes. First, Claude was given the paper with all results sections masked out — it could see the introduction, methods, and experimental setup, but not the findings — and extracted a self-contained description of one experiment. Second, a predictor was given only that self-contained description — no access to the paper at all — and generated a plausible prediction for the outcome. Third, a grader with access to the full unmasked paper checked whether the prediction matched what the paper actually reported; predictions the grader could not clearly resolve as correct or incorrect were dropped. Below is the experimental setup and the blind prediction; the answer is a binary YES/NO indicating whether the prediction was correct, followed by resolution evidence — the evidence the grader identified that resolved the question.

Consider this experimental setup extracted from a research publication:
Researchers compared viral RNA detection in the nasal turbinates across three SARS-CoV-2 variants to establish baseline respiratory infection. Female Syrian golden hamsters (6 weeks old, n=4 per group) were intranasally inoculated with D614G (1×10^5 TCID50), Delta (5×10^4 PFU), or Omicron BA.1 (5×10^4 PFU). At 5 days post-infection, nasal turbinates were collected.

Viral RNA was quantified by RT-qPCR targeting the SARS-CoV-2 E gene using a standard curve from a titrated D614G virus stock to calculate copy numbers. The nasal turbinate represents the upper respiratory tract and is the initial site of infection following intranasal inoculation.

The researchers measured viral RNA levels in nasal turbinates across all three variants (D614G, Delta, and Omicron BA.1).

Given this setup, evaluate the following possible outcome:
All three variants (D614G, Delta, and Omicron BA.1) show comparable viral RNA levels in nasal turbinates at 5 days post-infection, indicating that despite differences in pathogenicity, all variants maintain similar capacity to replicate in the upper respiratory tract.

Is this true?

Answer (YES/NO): NO